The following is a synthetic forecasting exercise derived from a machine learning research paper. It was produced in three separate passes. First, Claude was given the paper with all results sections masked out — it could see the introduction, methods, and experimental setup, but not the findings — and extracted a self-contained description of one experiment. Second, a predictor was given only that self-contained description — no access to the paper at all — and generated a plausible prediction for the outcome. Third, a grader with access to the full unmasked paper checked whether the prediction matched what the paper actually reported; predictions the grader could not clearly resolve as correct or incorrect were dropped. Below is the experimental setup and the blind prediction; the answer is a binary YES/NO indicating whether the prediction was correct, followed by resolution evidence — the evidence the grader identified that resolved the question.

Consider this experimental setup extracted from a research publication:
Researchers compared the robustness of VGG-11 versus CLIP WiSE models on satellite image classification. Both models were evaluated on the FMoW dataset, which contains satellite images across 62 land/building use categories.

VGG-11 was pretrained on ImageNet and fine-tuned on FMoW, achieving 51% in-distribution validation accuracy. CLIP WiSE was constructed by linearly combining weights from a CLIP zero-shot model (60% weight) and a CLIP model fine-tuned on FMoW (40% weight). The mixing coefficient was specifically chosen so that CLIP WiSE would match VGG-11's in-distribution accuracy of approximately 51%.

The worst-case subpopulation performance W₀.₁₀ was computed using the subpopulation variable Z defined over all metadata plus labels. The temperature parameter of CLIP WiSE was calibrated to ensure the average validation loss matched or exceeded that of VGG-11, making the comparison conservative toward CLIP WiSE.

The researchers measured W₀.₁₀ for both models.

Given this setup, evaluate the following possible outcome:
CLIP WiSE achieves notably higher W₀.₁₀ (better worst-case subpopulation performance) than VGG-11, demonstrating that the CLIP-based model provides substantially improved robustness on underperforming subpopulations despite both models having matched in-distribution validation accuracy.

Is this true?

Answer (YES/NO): NO